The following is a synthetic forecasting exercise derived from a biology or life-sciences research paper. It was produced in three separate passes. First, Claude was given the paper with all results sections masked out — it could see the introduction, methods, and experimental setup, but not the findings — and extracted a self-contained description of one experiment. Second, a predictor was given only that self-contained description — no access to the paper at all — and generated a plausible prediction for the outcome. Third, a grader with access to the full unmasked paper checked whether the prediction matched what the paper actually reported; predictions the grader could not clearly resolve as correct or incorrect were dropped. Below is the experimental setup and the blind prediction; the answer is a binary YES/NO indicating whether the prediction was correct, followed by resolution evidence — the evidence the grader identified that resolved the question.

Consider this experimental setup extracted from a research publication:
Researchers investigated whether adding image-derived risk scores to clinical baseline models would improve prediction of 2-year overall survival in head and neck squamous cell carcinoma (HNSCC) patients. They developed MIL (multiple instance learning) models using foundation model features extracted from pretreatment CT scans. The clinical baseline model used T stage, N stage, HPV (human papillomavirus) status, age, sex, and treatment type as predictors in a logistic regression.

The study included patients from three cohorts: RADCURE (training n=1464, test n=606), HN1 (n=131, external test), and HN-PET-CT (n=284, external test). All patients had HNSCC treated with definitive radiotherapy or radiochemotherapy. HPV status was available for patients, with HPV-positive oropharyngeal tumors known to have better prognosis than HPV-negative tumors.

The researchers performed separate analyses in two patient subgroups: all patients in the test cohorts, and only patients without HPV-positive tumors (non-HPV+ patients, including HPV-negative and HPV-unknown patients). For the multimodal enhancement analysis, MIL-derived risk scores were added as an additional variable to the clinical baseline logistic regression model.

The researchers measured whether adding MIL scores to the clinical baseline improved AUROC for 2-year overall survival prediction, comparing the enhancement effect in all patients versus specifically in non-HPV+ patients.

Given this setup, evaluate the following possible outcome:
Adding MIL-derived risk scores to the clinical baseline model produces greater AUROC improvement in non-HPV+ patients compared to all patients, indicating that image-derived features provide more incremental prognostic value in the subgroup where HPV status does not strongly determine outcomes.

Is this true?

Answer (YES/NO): YES